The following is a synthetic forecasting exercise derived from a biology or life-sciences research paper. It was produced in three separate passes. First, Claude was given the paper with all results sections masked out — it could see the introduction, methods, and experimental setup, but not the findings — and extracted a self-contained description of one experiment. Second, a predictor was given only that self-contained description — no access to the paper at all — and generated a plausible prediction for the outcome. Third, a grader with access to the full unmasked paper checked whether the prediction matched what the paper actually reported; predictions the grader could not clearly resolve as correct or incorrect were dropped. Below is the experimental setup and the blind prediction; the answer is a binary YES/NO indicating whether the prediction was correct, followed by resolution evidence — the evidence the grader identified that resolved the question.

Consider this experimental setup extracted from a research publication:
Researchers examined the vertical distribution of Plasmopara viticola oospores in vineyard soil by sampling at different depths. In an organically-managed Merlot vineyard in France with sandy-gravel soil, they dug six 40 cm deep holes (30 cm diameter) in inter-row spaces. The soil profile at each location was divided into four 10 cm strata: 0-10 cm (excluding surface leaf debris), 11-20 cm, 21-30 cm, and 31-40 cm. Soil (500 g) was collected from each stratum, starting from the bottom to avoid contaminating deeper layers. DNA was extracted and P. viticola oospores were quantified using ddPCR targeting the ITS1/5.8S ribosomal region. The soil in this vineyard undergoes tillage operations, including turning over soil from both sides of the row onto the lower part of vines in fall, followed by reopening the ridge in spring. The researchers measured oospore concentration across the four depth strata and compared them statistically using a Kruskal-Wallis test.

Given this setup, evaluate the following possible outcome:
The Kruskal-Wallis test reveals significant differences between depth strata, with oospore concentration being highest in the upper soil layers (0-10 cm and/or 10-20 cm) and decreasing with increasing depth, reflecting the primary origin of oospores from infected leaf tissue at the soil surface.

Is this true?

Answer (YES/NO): YES